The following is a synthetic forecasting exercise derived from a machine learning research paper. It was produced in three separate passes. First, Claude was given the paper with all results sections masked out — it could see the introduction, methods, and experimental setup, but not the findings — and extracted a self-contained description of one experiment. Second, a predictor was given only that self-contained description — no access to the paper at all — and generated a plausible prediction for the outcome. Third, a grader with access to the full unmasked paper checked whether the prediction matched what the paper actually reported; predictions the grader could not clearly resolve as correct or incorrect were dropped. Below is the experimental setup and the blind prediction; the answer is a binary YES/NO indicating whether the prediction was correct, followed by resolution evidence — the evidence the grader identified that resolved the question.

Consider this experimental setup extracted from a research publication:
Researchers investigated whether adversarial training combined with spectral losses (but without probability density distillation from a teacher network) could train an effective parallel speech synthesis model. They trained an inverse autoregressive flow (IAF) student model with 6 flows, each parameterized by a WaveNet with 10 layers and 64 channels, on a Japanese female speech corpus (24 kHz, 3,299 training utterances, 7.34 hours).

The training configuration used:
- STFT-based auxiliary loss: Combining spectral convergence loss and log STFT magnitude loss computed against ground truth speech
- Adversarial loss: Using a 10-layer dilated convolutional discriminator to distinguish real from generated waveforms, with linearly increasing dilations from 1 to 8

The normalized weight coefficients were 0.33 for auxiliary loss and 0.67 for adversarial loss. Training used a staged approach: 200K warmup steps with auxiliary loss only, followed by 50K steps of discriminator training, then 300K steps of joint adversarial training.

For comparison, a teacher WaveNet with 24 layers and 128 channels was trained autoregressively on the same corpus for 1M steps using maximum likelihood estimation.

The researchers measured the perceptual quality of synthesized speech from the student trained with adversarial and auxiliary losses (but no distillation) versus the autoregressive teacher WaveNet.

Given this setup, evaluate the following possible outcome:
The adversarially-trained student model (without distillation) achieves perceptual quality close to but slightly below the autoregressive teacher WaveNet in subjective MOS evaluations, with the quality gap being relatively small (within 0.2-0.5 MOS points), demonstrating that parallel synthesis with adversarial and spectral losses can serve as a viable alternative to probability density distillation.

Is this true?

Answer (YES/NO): NO